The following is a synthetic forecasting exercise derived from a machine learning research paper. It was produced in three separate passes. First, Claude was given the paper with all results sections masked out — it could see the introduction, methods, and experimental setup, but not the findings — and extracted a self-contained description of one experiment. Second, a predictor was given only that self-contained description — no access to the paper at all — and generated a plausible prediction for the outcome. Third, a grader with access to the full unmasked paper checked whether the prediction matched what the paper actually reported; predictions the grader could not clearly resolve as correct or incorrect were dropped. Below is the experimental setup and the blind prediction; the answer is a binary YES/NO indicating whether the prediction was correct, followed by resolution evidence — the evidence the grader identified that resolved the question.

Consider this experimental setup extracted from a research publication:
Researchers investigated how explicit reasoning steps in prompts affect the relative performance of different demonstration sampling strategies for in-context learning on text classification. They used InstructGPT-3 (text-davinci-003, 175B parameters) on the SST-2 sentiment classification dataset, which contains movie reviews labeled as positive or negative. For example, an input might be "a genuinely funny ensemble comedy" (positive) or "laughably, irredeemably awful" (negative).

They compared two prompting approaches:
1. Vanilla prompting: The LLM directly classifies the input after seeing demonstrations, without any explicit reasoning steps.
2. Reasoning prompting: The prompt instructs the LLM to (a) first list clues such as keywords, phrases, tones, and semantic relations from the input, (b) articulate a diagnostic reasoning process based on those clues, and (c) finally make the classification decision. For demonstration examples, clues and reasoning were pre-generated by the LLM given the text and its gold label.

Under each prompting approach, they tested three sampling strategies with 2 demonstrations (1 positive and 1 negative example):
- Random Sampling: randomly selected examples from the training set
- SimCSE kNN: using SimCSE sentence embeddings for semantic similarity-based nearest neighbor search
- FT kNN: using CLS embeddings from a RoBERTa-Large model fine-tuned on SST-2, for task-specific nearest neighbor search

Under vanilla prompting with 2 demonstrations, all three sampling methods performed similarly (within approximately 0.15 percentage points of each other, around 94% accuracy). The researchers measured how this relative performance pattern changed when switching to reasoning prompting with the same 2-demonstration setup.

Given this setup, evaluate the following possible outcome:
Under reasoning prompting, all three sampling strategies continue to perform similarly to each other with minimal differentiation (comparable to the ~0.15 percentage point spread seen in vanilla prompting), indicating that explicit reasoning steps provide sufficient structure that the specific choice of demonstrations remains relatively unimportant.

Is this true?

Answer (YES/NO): NO